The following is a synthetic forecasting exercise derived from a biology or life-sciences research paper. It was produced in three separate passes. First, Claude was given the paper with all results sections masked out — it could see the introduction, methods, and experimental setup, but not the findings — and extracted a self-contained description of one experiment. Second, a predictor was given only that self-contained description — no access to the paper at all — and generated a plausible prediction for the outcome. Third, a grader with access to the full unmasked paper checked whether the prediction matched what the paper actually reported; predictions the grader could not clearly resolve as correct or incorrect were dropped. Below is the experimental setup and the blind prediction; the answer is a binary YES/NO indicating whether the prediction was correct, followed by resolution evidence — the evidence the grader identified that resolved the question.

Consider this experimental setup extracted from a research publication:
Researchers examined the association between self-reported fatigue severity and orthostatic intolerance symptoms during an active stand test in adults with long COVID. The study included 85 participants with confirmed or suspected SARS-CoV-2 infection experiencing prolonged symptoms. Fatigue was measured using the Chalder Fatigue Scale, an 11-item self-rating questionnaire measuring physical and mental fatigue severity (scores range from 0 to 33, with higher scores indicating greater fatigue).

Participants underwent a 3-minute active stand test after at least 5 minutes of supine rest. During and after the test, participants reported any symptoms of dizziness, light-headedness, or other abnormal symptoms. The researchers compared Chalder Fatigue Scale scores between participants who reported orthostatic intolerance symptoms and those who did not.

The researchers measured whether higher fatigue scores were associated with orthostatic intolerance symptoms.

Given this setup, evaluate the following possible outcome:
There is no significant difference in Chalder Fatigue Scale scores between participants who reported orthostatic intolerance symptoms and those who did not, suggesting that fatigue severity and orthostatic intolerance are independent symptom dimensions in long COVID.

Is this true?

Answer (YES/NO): NO